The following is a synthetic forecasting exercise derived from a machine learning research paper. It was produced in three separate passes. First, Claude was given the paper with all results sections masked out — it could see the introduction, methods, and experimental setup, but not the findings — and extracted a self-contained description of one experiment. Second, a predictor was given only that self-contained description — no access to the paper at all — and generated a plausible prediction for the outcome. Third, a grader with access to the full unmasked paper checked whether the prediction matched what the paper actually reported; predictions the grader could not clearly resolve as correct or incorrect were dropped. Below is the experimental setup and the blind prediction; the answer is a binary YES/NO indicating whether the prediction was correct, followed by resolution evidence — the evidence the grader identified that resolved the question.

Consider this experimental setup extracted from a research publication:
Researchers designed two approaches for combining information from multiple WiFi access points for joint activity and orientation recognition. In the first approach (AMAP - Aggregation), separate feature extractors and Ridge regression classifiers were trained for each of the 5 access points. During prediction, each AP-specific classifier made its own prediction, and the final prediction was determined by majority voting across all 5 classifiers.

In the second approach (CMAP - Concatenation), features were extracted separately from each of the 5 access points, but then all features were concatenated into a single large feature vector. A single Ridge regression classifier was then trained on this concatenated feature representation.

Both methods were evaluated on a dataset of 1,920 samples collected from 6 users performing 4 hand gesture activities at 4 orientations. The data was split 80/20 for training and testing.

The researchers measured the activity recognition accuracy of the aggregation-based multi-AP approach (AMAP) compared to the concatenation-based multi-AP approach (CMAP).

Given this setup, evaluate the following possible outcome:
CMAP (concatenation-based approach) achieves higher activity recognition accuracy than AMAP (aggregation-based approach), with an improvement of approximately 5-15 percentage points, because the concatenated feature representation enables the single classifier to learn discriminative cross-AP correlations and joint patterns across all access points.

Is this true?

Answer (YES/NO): NO